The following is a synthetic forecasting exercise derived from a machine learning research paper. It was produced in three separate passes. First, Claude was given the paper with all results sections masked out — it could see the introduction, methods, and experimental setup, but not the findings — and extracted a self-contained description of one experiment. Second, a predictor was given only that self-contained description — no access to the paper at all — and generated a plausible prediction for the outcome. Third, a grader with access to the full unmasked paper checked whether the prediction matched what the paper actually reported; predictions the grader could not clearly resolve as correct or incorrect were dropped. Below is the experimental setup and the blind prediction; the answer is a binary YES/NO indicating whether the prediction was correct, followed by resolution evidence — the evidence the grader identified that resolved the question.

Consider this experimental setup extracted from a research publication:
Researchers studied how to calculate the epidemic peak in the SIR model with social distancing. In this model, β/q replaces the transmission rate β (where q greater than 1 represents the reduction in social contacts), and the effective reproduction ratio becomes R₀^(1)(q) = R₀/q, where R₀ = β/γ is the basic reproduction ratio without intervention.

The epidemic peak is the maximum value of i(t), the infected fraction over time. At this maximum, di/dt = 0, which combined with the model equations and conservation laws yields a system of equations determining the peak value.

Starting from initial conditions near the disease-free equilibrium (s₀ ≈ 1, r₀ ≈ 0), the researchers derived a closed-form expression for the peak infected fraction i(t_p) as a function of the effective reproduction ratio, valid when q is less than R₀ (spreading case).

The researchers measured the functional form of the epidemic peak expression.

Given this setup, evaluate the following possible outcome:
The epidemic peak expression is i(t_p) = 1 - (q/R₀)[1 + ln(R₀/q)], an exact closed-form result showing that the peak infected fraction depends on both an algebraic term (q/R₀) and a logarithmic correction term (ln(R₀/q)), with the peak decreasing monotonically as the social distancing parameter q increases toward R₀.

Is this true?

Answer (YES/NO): YES